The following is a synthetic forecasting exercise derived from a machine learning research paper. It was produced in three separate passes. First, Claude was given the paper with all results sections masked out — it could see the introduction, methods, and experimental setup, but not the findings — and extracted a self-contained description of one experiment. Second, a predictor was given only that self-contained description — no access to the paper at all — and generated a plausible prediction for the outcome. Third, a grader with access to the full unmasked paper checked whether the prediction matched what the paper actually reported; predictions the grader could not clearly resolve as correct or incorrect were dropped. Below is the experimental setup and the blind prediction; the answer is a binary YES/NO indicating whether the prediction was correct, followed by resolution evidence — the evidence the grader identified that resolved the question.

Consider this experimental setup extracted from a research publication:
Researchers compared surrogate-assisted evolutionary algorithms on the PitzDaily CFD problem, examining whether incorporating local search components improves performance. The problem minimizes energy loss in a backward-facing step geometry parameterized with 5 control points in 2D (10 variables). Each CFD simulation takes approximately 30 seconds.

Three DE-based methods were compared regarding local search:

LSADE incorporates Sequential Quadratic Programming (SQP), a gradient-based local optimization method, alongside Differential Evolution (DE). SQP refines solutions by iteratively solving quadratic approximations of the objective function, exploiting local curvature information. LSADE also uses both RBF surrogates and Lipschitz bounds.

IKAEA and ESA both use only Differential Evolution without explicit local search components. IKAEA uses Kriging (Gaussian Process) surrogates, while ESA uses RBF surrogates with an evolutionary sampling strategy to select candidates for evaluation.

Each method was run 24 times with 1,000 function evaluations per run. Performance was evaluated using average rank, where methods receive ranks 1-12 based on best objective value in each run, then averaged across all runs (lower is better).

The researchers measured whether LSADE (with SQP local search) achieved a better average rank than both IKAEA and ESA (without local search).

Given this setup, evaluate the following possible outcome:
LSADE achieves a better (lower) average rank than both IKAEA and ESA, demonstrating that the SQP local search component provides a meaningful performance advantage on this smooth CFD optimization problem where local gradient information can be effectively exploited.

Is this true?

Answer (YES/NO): NO